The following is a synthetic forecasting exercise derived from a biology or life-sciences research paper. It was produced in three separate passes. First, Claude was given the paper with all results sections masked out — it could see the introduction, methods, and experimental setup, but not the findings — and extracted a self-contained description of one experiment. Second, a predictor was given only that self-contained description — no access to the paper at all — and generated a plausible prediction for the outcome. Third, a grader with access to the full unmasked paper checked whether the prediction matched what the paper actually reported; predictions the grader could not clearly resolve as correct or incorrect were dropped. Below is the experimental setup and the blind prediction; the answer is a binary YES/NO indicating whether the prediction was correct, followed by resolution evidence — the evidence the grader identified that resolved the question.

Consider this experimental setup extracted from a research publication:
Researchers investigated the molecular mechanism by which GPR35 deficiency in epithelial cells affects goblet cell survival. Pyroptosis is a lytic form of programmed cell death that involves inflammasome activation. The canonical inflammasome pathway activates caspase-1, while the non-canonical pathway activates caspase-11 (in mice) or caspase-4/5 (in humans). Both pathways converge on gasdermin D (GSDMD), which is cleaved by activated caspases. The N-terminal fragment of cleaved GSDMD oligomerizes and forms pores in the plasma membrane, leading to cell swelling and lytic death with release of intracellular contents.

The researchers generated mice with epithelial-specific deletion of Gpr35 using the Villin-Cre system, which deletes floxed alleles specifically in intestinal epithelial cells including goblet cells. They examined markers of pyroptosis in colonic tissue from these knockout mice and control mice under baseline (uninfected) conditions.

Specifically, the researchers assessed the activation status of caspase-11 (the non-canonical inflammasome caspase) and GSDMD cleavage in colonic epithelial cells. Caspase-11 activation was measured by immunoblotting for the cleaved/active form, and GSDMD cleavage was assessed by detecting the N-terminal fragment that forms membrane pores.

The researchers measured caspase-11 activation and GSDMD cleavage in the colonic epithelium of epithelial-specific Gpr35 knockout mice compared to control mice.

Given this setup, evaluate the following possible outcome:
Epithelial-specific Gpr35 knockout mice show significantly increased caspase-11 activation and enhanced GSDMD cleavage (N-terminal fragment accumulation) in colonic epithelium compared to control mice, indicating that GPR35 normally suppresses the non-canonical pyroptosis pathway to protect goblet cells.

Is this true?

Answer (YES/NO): YES